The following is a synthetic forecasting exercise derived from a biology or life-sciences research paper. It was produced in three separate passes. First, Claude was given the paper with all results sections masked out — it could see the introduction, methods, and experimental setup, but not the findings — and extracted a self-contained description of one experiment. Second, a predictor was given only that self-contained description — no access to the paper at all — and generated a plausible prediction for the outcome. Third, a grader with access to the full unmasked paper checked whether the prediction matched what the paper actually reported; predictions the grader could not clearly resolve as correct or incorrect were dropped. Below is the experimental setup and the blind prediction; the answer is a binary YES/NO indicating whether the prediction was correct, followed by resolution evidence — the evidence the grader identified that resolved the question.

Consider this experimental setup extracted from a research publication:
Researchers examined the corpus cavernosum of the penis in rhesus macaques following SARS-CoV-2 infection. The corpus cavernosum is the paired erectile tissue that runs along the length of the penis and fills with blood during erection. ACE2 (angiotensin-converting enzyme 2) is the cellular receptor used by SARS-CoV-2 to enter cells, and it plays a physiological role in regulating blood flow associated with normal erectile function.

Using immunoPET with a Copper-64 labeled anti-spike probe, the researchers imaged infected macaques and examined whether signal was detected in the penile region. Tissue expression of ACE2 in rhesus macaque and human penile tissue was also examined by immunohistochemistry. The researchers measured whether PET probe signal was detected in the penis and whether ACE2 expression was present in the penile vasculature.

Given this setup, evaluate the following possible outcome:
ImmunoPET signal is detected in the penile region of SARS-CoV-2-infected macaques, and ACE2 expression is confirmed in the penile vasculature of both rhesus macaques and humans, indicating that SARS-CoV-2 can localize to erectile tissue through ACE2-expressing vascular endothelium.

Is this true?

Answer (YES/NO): YES